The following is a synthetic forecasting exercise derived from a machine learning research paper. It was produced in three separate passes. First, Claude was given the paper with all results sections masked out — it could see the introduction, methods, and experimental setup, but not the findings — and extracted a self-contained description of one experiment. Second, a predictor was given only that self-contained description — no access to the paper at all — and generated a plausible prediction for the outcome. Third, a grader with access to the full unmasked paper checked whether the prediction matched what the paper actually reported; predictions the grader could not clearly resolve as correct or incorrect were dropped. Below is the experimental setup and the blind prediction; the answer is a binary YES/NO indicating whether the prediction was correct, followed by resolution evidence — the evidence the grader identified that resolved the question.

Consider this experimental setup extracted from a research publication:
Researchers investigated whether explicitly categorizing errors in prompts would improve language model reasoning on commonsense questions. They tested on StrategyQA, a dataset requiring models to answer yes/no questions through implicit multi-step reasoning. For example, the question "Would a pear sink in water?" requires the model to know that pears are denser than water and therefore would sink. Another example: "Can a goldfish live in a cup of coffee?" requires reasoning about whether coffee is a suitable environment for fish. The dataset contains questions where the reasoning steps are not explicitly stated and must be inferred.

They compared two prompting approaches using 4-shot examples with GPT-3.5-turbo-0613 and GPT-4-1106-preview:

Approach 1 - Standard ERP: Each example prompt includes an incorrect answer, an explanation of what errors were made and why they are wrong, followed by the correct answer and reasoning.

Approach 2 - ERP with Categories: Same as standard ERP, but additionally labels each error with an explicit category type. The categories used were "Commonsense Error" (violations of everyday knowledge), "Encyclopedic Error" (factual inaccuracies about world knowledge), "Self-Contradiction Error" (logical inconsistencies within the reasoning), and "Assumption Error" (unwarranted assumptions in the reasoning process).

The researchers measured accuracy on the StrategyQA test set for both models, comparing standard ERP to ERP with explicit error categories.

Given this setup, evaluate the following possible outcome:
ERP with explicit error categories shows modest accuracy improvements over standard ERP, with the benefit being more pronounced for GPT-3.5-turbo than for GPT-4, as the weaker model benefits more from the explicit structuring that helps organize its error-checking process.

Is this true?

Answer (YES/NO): NO